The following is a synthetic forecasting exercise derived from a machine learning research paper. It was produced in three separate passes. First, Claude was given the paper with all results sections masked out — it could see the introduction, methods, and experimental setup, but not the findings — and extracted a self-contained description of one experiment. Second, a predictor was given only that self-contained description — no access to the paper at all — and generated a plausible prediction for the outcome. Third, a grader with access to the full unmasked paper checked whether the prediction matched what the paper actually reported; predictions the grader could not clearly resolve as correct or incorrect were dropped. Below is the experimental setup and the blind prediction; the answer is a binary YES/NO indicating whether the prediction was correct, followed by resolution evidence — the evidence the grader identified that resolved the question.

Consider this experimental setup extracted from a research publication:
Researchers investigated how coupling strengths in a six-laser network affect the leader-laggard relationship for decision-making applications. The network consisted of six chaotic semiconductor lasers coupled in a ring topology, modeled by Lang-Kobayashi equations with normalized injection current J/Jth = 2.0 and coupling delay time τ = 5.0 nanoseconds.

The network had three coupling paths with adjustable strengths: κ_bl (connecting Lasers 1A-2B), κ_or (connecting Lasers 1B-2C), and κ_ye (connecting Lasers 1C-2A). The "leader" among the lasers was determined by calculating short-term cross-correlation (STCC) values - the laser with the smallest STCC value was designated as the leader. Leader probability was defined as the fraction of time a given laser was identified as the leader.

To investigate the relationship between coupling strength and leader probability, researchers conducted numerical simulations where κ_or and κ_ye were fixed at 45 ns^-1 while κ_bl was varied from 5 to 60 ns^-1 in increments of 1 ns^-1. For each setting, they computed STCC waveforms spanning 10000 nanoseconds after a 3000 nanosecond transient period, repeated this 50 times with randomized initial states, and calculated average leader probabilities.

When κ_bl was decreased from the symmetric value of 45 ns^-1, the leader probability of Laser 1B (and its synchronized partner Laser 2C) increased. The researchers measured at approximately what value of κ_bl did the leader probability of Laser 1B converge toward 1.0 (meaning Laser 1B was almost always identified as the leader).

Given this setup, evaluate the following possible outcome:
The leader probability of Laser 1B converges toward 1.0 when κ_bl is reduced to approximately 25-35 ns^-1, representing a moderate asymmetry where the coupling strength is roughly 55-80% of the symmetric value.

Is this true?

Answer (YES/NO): YES